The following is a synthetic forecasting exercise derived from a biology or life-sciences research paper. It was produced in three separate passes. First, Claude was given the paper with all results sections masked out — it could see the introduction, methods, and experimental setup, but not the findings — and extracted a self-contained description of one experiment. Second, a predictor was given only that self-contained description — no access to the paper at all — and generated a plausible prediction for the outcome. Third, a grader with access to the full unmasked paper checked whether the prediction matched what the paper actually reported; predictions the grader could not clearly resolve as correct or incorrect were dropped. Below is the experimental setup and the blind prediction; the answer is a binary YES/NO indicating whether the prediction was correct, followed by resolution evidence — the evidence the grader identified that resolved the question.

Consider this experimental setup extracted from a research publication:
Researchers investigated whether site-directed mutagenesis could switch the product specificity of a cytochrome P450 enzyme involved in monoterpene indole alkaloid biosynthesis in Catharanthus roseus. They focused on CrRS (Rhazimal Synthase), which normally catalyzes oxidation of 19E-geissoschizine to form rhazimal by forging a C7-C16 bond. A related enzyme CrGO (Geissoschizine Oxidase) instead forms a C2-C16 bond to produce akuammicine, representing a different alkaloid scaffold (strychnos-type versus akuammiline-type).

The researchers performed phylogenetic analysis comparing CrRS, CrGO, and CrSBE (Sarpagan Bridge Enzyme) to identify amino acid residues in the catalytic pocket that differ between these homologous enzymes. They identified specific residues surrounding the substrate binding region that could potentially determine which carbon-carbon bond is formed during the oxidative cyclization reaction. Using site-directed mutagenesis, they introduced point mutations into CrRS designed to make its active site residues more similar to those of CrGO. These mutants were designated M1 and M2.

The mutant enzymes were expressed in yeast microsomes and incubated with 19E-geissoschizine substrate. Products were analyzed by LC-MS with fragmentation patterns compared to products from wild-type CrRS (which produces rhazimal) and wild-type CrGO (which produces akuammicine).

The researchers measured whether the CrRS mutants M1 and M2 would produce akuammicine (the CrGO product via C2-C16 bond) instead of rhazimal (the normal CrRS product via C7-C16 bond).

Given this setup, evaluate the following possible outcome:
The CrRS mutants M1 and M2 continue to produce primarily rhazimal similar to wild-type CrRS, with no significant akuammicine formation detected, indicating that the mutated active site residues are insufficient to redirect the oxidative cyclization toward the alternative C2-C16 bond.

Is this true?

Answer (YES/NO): NO